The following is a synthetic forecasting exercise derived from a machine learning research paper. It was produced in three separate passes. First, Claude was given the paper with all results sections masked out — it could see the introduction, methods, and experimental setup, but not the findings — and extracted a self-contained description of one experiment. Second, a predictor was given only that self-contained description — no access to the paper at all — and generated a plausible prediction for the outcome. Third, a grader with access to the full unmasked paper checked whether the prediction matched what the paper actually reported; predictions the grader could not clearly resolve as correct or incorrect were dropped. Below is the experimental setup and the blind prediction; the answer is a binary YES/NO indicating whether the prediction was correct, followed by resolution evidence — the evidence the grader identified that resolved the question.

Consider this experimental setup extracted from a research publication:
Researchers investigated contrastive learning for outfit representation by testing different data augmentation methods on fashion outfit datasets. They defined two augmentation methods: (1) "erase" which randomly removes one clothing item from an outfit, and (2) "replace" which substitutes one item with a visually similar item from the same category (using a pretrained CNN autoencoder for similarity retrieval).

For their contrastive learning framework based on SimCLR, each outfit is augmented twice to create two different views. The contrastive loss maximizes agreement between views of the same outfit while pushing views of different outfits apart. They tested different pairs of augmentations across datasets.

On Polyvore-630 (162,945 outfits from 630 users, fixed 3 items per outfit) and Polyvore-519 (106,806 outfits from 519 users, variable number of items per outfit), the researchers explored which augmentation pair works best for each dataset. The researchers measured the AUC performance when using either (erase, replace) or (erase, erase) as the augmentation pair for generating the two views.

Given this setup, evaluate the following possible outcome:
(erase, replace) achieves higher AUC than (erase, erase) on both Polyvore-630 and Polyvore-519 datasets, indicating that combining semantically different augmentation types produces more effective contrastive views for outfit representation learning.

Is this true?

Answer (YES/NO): NO